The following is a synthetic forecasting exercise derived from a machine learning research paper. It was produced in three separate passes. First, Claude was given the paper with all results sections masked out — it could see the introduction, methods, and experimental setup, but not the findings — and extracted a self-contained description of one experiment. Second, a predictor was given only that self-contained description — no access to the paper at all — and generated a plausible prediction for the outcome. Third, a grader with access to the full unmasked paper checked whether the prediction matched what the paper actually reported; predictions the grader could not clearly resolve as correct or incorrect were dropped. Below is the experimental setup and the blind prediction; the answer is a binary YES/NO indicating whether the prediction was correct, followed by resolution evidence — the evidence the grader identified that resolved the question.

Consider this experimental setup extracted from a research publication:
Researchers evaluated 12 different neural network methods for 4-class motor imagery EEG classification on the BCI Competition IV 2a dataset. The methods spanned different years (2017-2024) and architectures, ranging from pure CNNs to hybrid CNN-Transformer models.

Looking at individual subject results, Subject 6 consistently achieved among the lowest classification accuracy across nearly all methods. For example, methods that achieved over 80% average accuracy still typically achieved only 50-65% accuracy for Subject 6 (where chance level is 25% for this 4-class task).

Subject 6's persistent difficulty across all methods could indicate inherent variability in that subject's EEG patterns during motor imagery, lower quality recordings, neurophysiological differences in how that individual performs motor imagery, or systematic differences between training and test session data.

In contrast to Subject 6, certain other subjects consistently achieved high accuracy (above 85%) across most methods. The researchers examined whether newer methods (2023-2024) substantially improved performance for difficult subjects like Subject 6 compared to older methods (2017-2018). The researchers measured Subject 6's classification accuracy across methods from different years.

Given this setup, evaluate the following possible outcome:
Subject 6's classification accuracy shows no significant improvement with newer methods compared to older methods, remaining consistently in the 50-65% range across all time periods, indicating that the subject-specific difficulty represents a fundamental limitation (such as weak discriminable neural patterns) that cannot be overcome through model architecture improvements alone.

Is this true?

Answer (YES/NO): NO